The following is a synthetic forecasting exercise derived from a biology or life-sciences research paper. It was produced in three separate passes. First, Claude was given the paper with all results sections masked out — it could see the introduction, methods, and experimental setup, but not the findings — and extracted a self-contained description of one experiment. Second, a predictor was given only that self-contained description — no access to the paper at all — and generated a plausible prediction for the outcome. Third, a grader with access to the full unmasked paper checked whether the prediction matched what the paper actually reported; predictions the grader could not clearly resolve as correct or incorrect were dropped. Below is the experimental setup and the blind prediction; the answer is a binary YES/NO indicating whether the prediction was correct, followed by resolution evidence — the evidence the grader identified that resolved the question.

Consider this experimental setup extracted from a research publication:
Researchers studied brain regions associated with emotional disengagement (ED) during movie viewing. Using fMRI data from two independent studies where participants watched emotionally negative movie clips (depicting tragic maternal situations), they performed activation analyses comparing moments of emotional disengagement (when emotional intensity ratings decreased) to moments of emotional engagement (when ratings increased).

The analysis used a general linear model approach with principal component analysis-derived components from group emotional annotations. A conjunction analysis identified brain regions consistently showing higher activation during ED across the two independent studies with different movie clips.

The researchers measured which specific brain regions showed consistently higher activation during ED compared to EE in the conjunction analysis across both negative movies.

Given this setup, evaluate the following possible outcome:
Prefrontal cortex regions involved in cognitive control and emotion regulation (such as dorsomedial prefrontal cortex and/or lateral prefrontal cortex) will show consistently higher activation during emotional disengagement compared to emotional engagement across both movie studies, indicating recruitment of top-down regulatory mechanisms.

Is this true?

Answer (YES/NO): NO